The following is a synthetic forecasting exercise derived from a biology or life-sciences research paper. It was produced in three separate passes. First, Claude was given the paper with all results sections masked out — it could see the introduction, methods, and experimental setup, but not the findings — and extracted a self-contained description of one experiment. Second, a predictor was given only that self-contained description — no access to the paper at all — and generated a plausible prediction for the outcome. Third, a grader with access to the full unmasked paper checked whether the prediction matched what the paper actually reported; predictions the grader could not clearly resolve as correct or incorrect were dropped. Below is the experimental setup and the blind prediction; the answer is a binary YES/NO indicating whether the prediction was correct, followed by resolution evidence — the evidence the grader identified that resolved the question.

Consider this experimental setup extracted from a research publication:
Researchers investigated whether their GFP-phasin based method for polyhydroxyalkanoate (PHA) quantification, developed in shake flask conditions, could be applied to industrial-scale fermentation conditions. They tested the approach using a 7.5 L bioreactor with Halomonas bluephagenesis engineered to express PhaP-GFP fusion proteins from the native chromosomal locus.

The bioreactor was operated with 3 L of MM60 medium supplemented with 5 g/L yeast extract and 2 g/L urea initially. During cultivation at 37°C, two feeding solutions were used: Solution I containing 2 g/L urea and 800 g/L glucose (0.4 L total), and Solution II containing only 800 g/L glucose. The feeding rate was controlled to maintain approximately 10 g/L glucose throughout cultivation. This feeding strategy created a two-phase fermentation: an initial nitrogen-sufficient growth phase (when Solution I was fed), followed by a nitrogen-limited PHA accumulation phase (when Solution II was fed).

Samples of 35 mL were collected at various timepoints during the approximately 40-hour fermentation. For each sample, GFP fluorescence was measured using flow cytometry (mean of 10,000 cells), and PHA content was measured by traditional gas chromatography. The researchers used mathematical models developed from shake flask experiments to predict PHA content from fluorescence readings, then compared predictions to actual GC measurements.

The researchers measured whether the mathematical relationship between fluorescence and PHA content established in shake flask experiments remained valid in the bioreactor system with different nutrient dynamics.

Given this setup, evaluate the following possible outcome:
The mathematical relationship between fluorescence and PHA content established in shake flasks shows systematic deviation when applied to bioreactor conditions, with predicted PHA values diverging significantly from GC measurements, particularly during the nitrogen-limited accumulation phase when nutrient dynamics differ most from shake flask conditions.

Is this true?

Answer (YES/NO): NO